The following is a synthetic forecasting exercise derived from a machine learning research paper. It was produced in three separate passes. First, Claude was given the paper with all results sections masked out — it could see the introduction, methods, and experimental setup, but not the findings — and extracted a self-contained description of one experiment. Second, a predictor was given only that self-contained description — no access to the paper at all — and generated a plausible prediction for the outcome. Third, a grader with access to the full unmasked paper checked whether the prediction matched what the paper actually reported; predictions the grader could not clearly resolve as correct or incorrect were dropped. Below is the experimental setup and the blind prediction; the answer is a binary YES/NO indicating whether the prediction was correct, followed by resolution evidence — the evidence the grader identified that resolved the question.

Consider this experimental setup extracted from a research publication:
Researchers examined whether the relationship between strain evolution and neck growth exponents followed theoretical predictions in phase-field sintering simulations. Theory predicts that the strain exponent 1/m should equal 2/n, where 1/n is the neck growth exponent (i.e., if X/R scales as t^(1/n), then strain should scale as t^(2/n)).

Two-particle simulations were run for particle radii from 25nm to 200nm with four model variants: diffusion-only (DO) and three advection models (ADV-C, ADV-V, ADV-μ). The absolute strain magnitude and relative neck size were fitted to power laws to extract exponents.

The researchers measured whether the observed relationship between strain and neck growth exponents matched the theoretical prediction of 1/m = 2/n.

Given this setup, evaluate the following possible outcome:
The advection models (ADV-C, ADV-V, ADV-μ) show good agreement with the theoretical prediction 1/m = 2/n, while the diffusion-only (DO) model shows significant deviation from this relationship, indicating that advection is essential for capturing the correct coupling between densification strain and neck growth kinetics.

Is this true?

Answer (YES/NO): NO